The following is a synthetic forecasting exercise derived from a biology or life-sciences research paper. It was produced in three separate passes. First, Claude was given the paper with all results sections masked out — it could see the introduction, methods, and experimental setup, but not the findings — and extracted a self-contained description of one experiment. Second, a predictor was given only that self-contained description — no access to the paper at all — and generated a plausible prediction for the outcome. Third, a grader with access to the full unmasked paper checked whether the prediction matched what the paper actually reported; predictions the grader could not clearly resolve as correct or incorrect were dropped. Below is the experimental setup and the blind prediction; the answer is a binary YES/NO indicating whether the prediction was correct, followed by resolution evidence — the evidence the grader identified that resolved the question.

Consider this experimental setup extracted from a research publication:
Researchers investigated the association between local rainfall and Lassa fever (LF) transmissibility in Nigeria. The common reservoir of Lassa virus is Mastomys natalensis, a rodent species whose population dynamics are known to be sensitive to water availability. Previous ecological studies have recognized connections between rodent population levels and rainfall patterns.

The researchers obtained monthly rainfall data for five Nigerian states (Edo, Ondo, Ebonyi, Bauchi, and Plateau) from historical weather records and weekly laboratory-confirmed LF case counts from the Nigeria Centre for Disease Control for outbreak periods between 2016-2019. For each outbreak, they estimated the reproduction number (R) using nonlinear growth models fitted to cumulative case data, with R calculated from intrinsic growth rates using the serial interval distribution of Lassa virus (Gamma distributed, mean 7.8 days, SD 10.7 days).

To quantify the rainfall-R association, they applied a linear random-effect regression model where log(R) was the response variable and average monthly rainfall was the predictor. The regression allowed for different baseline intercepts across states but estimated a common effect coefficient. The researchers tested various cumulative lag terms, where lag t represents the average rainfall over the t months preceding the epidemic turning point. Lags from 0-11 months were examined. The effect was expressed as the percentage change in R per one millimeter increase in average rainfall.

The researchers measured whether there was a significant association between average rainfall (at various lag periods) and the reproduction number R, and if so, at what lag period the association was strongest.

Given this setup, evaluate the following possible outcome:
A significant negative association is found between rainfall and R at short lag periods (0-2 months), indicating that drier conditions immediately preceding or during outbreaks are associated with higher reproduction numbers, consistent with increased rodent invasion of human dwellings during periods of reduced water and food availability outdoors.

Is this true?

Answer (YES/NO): NO